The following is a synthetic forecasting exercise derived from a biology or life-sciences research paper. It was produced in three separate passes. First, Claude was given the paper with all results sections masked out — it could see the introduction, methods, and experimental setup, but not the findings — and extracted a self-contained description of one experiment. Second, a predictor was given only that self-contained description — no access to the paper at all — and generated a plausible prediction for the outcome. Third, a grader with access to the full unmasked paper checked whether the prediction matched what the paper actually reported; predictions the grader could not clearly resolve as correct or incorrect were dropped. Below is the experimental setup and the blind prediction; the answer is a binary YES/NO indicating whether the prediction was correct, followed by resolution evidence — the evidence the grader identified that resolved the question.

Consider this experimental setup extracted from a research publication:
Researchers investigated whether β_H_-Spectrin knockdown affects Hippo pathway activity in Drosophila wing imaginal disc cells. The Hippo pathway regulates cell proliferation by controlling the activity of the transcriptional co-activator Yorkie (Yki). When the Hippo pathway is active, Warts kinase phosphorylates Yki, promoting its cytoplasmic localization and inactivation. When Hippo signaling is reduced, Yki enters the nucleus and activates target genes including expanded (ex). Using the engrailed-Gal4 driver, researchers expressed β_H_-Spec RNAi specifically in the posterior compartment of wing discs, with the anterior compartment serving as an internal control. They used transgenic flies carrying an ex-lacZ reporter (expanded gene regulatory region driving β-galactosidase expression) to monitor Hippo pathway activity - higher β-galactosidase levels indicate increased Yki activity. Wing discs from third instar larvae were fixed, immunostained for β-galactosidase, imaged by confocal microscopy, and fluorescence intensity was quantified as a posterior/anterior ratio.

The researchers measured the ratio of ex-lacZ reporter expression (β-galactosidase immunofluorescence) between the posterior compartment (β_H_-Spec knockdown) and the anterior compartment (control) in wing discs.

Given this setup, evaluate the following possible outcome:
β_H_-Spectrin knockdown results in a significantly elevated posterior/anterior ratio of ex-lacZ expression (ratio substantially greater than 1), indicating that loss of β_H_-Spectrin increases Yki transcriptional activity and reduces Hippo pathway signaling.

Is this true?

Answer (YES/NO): NO